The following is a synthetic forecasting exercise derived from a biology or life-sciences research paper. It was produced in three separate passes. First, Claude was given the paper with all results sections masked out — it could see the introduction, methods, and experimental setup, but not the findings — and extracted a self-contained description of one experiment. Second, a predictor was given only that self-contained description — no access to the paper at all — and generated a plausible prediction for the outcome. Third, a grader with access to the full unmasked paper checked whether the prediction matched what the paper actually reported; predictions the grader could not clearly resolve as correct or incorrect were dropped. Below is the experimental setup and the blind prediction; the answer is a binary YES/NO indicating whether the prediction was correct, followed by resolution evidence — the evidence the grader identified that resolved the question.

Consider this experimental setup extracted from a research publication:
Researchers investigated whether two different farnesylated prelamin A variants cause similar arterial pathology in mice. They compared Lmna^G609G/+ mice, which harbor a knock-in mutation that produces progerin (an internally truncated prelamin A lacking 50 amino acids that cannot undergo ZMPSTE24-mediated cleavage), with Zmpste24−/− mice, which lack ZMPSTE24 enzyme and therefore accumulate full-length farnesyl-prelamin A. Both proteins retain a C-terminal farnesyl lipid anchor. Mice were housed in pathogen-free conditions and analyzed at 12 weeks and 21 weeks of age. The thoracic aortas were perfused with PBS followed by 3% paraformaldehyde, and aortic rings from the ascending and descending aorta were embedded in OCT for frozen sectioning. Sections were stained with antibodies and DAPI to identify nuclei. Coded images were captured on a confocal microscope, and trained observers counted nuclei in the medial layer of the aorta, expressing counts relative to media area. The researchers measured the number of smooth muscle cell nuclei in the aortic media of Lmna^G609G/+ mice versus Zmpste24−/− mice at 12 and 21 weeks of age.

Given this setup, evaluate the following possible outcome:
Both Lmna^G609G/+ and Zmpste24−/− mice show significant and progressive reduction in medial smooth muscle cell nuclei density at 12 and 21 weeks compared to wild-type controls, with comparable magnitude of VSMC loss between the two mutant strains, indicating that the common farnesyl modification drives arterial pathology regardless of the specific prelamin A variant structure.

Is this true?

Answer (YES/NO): NO